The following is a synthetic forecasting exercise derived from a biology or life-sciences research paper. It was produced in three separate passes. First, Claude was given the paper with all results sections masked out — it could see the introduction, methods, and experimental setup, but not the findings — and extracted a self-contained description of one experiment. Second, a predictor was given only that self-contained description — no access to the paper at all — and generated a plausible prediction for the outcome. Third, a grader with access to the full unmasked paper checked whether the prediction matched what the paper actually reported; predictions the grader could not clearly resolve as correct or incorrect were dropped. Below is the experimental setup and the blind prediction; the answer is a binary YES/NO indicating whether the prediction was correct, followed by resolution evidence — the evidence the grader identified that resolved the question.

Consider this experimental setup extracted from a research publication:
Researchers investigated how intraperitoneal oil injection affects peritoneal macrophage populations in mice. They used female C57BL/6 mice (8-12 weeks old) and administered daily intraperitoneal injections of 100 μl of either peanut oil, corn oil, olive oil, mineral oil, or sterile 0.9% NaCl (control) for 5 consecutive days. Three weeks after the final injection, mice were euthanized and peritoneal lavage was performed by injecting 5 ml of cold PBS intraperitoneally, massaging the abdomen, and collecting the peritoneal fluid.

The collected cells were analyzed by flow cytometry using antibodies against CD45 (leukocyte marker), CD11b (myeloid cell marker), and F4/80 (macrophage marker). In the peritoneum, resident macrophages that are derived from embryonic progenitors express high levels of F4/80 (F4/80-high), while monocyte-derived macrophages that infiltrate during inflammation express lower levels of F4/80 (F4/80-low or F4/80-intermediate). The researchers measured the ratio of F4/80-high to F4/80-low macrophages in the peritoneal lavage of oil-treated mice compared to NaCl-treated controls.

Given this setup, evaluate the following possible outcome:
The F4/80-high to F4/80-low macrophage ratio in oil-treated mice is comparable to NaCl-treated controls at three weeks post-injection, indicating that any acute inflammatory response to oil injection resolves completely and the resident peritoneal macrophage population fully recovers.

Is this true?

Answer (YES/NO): NO